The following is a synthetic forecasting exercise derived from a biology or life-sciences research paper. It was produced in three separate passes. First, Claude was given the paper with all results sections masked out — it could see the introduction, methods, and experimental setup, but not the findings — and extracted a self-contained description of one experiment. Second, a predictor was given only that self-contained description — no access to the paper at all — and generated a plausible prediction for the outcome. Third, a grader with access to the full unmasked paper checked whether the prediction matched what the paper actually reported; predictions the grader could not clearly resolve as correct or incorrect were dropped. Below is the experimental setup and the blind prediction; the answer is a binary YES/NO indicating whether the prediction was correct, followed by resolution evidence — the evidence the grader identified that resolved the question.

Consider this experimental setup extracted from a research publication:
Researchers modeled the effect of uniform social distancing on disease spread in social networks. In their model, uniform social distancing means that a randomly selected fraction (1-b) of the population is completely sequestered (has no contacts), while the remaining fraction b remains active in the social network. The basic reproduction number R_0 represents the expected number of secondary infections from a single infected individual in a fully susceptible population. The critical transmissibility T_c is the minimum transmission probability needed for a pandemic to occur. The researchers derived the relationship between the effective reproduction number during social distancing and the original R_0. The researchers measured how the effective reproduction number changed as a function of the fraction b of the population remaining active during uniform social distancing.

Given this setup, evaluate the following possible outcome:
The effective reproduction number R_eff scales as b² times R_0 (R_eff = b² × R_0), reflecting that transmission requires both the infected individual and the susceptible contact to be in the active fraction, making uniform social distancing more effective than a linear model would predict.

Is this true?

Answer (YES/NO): NO